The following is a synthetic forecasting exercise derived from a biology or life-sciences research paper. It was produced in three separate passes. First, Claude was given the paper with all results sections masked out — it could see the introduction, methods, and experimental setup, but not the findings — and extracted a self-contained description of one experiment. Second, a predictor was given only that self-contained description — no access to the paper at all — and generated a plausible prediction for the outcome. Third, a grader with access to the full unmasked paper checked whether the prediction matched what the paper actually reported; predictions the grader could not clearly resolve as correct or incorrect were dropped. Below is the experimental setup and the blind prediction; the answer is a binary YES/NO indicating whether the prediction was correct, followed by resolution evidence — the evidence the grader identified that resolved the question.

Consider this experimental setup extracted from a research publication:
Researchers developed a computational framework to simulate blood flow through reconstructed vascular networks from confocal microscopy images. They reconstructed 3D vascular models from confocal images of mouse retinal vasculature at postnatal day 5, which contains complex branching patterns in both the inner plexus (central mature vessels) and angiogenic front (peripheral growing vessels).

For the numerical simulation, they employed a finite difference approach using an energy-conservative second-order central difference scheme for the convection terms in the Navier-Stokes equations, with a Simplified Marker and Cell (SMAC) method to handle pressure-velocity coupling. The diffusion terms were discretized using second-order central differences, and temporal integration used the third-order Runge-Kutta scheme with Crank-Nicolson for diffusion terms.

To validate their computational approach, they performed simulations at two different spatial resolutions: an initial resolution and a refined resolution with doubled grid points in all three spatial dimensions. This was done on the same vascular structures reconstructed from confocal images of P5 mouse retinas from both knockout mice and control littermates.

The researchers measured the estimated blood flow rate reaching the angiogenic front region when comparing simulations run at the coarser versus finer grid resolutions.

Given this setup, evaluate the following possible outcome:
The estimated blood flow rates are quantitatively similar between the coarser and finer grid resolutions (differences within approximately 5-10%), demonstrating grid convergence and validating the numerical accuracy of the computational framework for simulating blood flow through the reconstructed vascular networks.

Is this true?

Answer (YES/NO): YES